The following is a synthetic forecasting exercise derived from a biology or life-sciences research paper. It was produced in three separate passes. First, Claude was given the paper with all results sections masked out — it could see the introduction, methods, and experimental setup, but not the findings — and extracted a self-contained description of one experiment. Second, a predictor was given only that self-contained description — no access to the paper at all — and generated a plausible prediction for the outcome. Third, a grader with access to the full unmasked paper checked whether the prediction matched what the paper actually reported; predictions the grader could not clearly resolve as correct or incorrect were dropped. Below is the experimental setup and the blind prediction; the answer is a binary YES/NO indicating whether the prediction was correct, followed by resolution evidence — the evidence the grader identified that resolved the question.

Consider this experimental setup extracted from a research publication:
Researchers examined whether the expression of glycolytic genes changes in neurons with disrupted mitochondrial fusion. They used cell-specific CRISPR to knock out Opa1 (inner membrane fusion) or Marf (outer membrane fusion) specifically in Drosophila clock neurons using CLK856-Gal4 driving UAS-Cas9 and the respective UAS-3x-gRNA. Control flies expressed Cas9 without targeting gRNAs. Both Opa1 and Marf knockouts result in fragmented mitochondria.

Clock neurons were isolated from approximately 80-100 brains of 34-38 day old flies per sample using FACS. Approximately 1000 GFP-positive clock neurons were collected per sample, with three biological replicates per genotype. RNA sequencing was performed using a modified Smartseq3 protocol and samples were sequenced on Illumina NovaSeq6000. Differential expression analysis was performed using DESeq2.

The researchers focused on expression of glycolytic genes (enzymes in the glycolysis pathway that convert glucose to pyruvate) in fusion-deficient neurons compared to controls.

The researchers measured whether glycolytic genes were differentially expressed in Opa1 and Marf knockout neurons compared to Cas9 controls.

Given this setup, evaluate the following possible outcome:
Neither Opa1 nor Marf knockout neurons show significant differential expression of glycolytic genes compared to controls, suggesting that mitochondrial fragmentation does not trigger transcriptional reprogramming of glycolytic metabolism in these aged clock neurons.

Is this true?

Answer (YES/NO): NO